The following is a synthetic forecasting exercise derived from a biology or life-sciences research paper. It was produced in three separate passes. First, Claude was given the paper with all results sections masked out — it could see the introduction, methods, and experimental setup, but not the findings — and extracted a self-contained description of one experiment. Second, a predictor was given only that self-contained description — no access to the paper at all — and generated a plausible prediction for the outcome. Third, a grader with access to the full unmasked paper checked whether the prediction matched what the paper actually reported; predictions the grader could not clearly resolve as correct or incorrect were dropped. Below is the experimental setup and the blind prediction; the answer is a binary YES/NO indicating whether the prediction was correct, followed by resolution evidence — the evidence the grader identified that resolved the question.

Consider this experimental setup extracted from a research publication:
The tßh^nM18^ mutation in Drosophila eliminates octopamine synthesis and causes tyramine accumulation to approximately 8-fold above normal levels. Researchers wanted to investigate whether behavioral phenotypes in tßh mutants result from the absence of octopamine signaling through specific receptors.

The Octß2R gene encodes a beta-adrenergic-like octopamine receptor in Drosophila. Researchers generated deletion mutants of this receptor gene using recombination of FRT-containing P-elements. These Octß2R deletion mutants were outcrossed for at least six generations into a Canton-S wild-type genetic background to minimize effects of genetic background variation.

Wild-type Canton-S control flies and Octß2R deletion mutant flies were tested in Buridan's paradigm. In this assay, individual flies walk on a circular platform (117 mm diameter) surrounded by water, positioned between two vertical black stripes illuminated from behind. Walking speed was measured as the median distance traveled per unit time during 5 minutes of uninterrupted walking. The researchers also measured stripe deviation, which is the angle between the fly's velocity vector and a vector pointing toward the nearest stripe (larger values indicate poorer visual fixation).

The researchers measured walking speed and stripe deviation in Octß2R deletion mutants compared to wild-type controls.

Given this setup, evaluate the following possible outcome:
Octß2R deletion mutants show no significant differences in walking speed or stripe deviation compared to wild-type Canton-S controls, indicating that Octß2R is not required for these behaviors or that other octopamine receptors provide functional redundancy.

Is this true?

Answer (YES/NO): NO